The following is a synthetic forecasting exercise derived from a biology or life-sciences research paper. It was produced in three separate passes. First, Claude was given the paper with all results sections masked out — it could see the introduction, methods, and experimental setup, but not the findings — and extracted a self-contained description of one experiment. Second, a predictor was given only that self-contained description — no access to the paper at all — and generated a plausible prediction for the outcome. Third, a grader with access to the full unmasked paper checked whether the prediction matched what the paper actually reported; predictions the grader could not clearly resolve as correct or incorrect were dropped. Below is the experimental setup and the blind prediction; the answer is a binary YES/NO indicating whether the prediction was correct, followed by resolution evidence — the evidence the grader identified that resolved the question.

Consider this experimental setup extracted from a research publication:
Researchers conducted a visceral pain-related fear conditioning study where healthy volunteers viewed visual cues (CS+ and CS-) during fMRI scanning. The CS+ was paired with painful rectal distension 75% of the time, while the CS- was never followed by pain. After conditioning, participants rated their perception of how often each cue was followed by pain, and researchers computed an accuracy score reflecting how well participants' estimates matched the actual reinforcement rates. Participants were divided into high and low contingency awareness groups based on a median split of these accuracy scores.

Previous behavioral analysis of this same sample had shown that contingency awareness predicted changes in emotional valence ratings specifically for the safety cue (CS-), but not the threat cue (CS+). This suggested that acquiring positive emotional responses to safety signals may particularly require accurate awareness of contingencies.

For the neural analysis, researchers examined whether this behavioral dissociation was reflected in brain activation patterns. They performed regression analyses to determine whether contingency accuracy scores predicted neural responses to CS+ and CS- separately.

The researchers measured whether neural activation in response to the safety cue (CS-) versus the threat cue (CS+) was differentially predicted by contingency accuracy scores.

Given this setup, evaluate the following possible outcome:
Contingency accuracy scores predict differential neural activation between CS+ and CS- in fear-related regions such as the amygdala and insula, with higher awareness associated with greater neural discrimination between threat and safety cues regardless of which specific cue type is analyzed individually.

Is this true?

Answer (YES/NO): NO